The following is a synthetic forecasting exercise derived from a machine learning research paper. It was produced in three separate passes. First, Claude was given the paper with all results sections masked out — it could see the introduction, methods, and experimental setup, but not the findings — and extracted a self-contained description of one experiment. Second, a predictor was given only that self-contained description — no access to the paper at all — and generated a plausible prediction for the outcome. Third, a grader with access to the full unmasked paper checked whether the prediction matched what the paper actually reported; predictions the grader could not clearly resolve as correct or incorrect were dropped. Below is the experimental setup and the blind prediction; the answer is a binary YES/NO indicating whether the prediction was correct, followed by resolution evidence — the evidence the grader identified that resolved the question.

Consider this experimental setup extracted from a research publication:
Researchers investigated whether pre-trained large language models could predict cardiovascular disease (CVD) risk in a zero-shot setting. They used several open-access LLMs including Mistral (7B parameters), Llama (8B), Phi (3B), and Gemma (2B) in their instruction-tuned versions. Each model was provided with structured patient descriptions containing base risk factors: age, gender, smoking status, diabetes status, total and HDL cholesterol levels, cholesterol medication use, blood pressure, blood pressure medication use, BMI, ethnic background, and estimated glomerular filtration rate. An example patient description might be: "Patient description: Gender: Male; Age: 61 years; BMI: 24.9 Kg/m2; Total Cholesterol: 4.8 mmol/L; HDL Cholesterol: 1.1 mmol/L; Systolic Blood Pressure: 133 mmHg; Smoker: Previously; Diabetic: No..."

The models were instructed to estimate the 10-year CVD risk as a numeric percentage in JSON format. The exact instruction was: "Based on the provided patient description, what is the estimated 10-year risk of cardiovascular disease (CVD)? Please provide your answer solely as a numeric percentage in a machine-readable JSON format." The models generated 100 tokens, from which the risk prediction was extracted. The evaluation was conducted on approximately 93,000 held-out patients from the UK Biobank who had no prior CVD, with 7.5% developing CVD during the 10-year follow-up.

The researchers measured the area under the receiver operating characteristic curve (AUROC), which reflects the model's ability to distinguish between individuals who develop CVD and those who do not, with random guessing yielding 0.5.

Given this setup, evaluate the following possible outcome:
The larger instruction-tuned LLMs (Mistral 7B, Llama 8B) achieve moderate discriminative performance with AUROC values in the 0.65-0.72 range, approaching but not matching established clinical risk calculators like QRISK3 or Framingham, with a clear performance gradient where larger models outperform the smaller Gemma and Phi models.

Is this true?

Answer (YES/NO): NO